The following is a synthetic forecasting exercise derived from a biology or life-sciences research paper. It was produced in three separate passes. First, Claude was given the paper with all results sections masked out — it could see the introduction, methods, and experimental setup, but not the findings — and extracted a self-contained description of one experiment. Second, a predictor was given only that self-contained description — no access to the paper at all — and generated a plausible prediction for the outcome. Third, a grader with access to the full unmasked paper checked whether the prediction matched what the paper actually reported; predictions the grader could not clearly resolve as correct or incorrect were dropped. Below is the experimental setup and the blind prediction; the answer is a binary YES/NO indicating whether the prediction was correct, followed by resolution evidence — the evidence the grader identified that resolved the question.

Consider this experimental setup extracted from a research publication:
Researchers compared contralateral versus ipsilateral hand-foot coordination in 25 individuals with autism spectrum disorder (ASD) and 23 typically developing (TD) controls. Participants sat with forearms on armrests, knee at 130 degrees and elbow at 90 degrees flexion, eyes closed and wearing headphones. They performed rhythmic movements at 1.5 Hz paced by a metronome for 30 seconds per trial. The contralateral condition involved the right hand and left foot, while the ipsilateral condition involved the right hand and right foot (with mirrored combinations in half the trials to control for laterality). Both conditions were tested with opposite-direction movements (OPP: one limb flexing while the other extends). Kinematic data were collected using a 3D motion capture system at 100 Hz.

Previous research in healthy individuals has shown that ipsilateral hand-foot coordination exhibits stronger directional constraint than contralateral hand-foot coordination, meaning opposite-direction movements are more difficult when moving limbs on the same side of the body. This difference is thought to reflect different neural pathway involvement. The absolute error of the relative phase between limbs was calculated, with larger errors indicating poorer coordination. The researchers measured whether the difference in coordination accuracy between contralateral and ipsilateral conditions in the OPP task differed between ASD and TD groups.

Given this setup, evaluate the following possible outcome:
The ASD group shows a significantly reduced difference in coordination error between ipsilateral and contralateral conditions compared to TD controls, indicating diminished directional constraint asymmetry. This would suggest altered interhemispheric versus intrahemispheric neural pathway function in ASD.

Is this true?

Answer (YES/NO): NO